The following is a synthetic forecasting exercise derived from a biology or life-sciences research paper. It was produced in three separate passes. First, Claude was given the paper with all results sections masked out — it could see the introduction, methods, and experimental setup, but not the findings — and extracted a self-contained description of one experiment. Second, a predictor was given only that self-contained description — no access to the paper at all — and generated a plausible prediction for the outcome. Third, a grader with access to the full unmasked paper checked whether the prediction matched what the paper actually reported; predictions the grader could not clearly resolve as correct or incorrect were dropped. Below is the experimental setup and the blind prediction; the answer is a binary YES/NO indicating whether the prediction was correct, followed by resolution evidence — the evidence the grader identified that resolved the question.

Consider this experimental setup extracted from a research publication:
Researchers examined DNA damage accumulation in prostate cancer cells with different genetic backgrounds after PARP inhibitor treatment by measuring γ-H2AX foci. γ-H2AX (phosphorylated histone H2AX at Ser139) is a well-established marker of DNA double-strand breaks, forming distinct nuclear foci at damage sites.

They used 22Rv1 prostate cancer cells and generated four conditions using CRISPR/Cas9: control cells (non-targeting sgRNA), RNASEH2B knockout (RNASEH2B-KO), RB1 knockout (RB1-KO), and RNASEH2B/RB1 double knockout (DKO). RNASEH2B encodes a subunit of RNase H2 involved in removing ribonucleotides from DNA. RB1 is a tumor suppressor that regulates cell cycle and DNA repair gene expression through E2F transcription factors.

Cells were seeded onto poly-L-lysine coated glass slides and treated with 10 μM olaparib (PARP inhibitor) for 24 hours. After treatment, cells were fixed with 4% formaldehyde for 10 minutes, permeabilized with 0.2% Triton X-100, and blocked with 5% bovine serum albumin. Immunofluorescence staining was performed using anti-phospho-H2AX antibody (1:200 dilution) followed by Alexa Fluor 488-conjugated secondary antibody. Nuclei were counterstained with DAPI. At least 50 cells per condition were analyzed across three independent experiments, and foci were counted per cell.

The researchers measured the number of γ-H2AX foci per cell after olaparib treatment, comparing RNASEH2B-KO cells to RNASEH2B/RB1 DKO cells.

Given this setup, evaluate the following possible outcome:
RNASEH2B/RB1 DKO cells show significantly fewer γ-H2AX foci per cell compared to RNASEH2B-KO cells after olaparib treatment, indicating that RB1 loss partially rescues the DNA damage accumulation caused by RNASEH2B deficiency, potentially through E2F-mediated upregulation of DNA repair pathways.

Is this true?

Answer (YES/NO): YES